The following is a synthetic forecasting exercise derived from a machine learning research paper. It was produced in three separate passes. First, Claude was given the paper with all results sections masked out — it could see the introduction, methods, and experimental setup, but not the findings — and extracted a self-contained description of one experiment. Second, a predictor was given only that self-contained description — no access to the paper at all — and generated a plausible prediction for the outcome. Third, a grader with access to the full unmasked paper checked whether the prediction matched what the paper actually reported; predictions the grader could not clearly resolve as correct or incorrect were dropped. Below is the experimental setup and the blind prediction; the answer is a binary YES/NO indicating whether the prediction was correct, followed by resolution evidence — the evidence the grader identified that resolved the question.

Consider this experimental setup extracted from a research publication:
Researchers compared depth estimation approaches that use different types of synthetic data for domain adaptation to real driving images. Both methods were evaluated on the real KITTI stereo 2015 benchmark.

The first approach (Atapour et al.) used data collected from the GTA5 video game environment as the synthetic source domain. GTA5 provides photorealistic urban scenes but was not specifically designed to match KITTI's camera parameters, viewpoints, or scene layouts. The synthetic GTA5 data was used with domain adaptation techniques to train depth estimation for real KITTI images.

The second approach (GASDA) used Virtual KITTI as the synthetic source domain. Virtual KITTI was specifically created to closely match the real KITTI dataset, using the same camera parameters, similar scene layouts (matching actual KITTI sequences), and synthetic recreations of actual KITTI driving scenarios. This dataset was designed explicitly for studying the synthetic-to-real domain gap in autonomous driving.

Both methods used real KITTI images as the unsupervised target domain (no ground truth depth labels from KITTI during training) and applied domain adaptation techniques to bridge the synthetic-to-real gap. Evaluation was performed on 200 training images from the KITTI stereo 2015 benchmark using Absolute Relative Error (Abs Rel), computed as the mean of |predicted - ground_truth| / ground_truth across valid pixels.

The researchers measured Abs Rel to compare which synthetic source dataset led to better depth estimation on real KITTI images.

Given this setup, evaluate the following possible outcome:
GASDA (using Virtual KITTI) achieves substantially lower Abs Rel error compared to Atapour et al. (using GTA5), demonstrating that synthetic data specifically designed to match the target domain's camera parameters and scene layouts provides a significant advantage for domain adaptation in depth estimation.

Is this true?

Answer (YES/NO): NO